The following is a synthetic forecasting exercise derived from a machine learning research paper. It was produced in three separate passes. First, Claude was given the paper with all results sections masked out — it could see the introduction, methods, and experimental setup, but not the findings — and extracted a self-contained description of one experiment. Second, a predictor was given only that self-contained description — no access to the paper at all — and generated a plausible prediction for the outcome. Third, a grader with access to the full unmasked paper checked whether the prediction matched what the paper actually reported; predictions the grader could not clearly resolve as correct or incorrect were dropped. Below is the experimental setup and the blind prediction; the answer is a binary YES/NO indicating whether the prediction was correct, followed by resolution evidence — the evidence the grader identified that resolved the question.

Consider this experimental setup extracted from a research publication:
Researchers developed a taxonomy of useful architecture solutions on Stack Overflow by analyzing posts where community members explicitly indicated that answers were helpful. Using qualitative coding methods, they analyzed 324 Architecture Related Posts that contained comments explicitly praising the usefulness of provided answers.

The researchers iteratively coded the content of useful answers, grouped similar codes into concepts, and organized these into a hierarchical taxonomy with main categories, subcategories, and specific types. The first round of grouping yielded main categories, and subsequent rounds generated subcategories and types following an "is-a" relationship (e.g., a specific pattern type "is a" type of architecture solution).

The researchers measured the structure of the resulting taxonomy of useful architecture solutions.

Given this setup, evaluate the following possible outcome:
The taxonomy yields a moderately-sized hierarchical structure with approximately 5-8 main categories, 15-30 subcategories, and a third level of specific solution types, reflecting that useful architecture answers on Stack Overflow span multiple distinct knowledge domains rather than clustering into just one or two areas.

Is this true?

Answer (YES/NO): YES